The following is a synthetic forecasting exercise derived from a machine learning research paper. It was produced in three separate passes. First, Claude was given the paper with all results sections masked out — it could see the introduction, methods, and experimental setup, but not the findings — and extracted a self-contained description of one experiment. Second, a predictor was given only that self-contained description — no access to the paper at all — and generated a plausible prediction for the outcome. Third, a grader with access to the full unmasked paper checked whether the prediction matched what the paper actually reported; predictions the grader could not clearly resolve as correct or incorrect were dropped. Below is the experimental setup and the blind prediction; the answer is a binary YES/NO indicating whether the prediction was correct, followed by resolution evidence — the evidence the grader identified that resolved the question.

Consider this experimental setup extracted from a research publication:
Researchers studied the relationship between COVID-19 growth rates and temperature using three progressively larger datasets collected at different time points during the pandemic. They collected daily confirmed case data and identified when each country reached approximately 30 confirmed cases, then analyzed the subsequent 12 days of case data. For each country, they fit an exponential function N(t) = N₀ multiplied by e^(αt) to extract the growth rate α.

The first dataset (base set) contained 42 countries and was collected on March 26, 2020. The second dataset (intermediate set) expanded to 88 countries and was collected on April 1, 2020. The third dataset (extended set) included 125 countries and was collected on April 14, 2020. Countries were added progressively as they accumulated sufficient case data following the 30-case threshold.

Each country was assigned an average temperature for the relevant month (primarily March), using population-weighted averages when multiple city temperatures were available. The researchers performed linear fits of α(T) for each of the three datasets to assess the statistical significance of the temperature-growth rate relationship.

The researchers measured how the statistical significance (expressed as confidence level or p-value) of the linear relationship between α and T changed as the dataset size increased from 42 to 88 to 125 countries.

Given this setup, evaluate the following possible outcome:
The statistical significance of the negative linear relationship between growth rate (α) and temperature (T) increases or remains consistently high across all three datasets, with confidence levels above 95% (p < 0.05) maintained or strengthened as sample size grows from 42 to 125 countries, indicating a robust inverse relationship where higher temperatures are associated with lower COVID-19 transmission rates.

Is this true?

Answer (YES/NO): YES